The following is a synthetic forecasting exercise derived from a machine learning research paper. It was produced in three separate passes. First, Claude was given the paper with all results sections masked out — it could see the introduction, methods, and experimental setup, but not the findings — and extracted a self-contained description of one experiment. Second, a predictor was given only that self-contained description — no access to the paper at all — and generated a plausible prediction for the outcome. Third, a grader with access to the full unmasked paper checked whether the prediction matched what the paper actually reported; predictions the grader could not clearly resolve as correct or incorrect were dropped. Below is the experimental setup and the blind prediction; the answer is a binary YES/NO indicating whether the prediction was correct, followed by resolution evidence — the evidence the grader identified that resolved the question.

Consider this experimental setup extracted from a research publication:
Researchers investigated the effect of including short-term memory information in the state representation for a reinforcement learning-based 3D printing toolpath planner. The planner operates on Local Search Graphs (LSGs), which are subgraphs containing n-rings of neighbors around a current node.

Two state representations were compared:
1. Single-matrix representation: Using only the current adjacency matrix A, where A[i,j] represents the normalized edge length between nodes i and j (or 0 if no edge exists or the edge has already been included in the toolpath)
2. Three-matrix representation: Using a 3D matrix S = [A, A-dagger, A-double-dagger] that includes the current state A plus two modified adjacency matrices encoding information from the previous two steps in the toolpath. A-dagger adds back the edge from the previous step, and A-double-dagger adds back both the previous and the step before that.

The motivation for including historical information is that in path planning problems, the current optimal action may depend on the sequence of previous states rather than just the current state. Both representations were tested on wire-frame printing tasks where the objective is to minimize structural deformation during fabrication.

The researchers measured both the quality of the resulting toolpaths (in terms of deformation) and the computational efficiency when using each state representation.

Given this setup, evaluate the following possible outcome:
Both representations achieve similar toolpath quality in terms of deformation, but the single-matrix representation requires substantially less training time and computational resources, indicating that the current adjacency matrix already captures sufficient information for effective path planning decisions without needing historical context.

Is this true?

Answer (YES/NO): NO